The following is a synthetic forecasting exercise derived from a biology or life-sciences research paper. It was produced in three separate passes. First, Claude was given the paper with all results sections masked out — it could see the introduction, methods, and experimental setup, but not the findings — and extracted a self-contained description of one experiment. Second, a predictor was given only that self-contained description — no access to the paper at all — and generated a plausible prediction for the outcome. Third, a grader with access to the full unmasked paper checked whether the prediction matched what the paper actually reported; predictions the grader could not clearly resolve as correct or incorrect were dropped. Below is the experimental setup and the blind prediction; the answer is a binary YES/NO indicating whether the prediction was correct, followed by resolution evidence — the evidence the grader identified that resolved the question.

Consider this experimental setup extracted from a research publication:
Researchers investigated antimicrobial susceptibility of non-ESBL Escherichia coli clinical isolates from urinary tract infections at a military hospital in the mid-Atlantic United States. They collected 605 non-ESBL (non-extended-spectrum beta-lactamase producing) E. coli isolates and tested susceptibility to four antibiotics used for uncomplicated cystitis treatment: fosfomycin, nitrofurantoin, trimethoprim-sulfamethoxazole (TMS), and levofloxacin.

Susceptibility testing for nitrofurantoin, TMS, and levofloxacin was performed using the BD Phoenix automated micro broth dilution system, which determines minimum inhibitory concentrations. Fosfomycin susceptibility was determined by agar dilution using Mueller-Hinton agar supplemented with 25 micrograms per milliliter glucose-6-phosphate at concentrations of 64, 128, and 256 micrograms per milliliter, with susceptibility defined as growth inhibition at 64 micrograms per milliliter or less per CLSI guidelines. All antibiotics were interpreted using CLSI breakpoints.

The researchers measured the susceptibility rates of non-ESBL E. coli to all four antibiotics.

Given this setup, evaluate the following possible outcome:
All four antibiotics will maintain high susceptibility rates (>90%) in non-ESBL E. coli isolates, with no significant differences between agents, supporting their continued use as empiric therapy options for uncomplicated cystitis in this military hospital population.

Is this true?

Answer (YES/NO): NO